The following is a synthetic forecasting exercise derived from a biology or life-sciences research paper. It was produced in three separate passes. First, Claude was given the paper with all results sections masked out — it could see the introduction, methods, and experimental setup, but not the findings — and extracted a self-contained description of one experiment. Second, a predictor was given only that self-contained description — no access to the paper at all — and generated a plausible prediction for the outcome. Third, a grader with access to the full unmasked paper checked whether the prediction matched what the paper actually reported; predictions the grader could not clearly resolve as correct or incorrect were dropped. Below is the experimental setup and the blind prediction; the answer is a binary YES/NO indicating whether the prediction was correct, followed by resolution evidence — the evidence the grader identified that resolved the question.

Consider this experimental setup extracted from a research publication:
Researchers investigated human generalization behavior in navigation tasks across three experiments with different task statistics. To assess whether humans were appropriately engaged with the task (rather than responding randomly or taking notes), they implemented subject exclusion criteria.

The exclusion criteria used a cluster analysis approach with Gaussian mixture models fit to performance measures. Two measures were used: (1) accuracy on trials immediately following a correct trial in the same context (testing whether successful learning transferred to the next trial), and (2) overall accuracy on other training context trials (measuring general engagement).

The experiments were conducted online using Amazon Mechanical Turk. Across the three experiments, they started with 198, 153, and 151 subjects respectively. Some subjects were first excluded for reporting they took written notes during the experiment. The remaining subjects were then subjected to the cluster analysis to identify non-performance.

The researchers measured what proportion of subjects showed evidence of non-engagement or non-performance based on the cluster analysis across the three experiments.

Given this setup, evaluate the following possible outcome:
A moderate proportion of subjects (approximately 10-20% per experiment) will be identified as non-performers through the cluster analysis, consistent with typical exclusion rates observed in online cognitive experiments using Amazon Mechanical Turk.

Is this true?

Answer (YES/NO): NO